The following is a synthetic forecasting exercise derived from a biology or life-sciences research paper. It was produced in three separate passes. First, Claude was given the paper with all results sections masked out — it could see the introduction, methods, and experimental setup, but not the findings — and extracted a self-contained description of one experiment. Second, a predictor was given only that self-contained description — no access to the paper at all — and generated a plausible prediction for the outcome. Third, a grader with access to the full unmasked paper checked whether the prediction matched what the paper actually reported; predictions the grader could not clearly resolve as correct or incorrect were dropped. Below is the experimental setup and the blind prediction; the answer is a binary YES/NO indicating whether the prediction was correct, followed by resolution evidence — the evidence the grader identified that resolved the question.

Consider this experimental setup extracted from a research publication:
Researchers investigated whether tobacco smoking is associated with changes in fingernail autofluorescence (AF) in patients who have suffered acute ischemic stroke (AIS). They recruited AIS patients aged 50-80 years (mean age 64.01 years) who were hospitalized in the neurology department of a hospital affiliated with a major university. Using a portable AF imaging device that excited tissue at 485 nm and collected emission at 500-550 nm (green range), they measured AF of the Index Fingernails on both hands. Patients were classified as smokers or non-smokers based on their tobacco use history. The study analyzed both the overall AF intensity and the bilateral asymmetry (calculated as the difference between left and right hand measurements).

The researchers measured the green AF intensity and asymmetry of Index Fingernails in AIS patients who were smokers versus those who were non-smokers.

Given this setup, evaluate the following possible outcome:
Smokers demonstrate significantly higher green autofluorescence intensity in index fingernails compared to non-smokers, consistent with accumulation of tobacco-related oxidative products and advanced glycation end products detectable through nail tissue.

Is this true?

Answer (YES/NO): YES